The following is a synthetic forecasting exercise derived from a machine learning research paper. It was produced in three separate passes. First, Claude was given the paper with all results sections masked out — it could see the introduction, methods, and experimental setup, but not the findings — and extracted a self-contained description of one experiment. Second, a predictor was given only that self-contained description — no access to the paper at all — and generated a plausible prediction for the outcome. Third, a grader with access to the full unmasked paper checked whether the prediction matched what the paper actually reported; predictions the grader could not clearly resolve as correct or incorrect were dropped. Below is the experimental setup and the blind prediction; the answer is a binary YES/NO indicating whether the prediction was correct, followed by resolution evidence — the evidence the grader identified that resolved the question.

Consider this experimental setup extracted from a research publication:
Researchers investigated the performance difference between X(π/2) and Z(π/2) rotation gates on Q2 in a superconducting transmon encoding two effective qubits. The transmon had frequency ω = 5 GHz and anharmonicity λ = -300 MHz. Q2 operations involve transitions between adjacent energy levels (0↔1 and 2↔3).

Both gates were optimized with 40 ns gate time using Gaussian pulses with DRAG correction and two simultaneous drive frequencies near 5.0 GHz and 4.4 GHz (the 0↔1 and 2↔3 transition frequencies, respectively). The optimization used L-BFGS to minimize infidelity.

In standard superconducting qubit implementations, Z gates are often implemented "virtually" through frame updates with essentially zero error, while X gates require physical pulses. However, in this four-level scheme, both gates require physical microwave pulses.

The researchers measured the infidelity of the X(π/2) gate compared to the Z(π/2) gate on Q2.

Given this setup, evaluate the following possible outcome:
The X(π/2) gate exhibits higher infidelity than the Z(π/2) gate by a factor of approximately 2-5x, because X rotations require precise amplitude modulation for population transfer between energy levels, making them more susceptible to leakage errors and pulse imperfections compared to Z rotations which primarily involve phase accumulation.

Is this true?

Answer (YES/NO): NO